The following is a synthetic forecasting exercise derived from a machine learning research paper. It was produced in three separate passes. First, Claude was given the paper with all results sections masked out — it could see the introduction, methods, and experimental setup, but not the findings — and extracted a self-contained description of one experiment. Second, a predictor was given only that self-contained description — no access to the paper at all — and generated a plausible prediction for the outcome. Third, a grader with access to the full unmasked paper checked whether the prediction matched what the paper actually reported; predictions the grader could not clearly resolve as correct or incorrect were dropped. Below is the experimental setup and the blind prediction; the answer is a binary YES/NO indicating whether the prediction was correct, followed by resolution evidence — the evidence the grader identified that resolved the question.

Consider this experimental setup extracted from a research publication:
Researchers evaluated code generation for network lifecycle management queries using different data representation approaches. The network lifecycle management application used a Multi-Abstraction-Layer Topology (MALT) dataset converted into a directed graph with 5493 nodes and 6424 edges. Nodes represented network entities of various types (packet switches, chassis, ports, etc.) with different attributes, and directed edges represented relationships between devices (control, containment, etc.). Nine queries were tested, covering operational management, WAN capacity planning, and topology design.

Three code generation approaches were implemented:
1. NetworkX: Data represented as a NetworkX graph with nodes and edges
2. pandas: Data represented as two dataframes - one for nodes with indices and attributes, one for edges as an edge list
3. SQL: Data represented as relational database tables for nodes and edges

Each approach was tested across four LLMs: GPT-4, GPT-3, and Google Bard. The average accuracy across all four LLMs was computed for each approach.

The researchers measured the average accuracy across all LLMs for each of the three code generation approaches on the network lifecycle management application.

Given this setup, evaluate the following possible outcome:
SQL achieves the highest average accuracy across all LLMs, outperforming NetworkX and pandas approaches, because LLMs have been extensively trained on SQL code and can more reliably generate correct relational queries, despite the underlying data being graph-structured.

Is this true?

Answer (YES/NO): NO